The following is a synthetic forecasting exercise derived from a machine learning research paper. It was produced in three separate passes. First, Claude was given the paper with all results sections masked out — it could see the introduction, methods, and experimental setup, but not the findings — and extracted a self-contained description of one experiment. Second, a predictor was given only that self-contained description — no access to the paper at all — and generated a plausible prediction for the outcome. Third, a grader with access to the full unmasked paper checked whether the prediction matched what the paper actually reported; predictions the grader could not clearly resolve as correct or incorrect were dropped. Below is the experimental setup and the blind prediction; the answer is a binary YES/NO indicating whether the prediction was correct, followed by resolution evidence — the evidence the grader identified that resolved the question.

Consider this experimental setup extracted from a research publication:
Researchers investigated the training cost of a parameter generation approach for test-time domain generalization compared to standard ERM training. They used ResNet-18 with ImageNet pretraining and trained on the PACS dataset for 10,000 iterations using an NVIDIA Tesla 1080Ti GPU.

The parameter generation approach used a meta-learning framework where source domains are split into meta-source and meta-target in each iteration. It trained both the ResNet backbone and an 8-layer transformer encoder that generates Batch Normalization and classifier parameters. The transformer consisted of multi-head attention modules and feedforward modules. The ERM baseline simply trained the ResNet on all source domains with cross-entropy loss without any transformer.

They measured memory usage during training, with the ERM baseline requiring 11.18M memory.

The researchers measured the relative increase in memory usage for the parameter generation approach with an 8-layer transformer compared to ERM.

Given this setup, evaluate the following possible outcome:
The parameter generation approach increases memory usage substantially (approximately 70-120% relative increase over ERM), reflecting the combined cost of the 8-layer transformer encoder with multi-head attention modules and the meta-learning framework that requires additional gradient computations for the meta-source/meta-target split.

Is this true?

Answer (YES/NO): NO